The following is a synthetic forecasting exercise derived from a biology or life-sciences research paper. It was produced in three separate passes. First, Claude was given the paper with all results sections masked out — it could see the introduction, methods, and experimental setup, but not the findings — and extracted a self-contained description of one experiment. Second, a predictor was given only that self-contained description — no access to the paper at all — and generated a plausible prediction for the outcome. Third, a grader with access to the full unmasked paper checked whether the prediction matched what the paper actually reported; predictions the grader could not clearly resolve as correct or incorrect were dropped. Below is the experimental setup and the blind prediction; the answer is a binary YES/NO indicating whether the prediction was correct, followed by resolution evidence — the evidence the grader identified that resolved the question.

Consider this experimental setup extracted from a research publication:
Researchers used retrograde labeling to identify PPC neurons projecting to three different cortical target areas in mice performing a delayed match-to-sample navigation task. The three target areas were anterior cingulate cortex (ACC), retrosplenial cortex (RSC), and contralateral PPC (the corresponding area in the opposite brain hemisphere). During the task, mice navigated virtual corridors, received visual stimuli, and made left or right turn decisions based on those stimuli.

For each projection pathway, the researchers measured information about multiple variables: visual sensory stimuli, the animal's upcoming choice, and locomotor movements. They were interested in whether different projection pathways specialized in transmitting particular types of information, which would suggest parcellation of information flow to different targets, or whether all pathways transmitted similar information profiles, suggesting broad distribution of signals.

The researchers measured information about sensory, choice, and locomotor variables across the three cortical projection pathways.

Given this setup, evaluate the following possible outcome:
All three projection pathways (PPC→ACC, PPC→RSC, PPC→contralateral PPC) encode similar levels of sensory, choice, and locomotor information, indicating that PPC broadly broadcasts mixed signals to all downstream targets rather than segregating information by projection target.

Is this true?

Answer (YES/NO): NO